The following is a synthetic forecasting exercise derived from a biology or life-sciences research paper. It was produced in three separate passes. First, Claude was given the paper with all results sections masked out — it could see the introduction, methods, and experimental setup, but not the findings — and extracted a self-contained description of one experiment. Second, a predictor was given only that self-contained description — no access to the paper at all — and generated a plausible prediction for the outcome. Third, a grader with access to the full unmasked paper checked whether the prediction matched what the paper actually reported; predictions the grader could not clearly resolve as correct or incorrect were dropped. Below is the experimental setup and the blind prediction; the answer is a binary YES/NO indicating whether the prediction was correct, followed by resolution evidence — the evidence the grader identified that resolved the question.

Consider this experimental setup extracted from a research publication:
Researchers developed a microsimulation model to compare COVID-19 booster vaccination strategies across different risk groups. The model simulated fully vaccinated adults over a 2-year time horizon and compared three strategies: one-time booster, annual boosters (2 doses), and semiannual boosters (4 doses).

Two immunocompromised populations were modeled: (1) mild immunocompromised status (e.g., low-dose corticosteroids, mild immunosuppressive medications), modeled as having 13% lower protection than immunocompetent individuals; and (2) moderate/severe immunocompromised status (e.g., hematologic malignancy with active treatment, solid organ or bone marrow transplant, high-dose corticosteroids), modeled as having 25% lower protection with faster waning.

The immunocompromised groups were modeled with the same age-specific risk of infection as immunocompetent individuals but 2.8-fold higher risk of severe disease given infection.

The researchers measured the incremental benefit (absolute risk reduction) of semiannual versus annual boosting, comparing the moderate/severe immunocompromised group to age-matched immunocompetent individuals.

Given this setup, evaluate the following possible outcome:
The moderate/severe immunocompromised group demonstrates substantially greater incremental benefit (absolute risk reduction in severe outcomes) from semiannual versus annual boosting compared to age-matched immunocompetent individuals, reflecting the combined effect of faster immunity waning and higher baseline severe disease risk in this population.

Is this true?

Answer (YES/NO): NO